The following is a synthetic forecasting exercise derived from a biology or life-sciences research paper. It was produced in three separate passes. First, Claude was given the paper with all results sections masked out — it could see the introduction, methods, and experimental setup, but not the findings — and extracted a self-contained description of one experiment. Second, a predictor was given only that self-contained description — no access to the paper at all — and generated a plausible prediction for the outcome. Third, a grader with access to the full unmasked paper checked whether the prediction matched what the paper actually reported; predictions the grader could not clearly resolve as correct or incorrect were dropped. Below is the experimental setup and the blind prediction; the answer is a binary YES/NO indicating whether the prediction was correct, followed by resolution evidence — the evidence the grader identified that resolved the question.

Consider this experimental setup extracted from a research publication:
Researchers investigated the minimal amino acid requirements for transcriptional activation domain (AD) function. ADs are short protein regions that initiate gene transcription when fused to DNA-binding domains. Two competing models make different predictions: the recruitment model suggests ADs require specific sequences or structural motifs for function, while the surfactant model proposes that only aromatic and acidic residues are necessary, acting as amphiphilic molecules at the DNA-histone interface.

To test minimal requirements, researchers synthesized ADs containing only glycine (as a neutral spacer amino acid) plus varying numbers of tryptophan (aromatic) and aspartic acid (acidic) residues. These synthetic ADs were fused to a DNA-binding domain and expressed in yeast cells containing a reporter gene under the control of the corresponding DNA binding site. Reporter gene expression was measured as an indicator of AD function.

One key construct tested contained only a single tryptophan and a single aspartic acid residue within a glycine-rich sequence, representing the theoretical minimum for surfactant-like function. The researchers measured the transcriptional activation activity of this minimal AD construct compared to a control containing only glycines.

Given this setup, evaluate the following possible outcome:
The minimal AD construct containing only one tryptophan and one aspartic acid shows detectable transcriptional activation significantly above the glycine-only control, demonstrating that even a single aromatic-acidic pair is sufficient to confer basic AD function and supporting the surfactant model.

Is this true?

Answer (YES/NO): YES